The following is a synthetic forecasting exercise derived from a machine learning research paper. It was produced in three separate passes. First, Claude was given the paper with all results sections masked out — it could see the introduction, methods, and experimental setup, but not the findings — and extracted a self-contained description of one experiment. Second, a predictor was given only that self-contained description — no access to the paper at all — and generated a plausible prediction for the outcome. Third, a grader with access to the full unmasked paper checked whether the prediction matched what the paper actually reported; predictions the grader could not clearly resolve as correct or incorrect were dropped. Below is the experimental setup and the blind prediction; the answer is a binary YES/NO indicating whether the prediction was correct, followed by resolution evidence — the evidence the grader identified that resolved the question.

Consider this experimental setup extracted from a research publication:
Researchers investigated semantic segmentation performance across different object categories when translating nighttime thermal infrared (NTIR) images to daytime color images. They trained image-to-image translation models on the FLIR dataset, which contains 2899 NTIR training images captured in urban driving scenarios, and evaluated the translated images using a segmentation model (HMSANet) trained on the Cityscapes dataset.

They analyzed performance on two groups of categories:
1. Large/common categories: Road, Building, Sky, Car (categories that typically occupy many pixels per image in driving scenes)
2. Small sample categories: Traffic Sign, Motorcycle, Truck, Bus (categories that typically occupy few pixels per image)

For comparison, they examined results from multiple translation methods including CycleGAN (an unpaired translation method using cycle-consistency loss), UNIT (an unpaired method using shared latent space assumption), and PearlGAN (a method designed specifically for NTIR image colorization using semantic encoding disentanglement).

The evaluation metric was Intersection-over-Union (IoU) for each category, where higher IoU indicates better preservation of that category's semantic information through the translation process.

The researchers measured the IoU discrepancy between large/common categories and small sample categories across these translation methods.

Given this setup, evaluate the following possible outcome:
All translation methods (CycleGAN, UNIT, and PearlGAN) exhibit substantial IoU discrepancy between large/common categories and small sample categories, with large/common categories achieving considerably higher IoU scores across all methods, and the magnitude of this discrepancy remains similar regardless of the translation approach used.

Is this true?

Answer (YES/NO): NO